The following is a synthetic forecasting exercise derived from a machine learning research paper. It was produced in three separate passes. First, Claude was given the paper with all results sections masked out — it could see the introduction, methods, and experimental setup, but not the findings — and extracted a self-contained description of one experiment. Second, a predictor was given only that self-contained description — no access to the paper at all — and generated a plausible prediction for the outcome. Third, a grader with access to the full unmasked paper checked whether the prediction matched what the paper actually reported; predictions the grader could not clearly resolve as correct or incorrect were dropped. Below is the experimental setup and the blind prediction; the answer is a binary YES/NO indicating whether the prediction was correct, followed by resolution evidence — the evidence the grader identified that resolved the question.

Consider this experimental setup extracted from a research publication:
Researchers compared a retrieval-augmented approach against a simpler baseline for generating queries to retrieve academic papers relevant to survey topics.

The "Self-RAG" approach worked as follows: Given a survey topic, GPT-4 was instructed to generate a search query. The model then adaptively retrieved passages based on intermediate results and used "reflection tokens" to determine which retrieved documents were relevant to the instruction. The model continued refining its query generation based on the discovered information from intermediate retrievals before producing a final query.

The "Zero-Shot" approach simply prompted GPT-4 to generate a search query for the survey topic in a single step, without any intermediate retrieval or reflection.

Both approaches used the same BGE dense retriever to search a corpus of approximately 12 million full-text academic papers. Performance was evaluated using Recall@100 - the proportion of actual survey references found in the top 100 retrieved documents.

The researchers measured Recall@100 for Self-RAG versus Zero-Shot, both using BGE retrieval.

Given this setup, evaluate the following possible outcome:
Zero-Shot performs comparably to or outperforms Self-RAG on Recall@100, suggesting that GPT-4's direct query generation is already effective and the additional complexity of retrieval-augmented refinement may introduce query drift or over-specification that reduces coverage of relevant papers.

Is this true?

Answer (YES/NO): YES